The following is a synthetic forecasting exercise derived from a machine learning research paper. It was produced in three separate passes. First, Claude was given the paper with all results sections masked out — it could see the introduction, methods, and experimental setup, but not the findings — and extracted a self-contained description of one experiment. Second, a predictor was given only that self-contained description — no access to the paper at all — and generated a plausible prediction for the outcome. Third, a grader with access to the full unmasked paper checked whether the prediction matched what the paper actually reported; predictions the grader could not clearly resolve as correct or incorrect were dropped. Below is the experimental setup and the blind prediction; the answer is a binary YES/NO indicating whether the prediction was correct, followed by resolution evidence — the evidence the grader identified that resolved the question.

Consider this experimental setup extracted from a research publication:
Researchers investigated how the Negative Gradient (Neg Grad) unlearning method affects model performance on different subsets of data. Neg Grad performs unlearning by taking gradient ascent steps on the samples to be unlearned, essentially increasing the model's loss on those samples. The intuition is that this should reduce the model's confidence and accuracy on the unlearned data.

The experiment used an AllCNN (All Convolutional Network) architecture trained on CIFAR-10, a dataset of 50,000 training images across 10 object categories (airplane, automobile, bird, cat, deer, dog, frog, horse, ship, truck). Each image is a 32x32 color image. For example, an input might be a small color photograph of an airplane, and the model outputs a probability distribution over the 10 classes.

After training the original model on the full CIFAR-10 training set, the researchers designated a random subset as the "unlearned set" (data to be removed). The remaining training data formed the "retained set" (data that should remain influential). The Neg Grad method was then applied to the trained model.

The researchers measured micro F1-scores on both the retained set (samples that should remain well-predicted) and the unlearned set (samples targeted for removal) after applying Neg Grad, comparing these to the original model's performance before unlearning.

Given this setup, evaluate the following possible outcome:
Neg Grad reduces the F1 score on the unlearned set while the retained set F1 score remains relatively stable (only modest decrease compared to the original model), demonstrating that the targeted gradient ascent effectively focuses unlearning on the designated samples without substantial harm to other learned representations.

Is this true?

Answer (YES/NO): NO